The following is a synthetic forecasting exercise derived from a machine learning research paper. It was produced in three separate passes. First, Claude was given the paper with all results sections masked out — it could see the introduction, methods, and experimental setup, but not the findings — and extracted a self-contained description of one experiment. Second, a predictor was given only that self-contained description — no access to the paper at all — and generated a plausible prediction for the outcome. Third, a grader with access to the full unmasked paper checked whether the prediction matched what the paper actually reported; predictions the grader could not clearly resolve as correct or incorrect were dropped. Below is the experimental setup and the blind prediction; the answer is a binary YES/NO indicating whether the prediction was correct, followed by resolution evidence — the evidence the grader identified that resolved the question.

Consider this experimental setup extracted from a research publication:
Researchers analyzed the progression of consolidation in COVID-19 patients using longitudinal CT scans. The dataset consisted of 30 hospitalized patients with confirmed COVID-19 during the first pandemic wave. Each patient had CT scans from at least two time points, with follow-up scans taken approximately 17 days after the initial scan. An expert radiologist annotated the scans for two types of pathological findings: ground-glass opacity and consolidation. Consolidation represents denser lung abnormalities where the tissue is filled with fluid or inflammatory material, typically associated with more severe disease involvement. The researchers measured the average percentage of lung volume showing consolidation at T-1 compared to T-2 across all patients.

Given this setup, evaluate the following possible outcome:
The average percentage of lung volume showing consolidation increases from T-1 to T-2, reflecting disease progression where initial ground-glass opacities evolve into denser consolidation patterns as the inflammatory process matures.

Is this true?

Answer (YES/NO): YES